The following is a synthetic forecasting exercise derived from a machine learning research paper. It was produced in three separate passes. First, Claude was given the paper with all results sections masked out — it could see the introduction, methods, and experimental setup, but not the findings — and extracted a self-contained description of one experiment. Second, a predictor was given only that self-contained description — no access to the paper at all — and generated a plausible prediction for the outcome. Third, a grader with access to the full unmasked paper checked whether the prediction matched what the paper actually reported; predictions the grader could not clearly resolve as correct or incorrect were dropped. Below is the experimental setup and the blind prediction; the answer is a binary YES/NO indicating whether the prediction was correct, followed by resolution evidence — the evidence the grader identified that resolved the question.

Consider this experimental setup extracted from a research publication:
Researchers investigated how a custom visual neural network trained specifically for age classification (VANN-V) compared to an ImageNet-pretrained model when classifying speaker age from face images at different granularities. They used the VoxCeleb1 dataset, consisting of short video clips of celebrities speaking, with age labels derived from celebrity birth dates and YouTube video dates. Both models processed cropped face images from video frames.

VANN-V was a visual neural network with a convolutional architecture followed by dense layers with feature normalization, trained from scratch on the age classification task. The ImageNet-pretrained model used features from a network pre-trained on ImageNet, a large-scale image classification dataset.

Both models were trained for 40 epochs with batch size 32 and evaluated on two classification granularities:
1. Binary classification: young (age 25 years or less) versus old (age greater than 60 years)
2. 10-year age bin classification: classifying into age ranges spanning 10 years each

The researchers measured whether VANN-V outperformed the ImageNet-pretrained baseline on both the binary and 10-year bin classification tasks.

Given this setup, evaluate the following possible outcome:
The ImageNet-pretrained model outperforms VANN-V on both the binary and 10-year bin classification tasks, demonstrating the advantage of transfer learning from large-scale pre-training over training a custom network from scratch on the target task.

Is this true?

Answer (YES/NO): NO